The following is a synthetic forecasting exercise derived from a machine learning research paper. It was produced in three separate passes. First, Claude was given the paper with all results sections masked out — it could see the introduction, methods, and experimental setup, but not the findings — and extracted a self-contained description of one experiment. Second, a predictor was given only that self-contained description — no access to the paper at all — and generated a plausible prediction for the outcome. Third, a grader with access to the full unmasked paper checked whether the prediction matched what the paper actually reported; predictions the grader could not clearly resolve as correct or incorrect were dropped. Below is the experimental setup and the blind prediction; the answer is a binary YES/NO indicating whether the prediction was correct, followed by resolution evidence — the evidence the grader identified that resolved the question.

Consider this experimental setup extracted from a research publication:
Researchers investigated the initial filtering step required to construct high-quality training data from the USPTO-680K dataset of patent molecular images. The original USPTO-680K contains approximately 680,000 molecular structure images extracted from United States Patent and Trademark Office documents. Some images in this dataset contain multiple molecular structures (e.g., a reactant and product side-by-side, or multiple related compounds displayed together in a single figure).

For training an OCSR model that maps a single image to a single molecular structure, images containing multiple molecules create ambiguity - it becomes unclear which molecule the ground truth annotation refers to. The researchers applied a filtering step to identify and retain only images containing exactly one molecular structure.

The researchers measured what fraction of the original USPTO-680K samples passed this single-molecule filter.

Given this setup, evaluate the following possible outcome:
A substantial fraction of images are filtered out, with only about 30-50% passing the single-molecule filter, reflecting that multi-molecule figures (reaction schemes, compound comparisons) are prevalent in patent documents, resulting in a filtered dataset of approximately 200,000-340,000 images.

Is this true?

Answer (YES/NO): NO